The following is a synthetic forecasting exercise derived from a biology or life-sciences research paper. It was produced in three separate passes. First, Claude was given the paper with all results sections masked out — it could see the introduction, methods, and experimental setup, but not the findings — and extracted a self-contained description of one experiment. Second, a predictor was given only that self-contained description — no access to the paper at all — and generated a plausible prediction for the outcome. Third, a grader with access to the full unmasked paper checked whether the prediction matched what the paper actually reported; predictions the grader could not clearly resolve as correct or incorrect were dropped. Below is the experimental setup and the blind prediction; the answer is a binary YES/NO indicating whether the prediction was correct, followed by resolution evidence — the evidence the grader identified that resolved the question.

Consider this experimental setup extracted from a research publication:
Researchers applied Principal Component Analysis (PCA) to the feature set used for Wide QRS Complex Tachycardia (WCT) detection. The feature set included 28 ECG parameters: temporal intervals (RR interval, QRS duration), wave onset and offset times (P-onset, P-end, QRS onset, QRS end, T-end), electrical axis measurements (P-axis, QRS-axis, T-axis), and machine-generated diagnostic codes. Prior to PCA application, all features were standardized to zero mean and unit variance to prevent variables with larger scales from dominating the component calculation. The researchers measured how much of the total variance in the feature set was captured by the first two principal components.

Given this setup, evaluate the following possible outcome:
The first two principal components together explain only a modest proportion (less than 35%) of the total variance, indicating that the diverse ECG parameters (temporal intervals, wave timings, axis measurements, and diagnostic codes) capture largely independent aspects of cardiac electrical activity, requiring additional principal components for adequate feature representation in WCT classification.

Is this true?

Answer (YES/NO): NO